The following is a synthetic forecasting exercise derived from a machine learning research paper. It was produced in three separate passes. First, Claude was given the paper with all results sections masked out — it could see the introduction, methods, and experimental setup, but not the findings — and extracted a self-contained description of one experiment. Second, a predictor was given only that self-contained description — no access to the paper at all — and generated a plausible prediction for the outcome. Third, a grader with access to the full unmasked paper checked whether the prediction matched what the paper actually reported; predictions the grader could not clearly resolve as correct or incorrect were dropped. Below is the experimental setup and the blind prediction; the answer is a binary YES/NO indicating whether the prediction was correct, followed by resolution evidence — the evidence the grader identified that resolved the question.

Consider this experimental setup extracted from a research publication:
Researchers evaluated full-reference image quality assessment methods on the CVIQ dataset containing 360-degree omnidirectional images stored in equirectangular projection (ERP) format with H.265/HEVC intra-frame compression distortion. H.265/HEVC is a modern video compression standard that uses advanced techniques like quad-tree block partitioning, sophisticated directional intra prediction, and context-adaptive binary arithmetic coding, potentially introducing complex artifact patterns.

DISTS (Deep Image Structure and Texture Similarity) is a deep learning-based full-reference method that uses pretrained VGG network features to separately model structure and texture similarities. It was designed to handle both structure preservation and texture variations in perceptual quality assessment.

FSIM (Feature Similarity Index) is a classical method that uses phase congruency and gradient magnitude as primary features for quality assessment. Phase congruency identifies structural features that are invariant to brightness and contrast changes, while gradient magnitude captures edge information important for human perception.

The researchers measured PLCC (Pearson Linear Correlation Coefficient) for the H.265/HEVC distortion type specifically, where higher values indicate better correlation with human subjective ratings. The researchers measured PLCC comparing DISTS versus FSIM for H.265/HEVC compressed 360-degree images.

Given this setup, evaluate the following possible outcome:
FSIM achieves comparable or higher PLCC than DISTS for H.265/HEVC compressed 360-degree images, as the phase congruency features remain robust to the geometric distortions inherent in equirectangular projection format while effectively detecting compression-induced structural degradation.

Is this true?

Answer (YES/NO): YES